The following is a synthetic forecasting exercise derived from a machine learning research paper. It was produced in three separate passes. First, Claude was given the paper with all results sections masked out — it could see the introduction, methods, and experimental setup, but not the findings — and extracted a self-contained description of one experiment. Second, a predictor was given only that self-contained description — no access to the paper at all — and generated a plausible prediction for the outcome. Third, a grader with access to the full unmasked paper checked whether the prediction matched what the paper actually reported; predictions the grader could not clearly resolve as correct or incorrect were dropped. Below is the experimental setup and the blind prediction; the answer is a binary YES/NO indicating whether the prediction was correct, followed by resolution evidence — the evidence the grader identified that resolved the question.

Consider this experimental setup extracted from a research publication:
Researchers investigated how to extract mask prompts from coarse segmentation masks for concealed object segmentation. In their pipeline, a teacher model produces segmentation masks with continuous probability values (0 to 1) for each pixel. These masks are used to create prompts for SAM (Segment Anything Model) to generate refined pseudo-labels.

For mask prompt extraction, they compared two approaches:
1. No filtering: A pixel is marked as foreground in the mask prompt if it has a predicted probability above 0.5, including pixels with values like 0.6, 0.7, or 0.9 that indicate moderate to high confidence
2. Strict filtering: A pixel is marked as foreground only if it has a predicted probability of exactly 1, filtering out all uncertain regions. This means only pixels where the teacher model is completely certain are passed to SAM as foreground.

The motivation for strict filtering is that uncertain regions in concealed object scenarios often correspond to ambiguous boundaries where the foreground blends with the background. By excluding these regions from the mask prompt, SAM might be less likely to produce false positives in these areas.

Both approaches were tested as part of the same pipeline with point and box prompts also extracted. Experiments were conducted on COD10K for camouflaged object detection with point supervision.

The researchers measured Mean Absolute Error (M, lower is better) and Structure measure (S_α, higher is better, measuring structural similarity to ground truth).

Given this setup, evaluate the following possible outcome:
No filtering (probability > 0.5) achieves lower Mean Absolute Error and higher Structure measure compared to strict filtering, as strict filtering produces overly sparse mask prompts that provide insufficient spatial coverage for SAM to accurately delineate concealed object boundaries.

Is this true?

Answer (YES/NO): NO